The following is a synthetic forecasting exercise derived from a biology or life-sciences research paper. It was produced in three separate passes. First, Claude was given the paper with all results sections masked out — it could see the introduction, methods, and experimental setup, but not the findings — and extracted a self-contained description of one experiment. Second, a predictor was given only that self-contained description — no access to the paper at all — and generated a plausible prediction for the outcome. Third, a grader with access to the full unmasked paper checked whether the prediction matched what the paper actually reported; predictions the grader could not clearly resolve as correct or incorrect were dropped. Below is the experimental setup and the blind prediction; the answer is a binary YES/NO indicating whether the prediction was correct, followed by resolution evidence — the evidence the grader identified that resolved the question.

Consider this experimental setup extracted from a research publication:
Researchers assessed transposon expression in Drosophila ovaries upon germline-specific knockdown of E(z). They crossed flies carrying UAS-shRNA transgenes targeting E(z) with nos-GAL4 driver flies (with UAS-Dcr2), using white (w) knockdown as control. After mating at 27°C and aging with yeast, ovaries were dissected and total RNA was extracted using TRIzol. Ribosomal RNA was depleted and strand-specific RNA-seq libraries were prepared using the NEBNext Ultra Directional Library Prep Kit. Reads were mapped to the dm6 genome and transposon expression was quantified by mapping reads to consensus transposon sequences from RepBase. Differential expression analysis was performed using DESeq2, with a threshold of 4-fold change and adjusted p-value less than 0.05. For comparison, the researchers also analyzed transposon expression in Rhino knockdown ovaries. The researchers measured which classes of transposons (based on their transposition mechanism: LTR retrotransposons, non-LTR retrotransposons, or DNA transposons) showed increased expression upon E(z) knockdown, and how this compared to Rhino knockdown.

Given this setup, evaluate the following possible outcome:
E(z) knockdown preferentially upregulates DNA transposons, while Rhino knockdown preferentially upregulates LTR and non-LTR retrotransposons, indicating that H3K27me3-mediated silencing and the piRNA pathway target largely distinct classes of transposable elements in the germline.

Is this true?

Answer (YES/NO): NO